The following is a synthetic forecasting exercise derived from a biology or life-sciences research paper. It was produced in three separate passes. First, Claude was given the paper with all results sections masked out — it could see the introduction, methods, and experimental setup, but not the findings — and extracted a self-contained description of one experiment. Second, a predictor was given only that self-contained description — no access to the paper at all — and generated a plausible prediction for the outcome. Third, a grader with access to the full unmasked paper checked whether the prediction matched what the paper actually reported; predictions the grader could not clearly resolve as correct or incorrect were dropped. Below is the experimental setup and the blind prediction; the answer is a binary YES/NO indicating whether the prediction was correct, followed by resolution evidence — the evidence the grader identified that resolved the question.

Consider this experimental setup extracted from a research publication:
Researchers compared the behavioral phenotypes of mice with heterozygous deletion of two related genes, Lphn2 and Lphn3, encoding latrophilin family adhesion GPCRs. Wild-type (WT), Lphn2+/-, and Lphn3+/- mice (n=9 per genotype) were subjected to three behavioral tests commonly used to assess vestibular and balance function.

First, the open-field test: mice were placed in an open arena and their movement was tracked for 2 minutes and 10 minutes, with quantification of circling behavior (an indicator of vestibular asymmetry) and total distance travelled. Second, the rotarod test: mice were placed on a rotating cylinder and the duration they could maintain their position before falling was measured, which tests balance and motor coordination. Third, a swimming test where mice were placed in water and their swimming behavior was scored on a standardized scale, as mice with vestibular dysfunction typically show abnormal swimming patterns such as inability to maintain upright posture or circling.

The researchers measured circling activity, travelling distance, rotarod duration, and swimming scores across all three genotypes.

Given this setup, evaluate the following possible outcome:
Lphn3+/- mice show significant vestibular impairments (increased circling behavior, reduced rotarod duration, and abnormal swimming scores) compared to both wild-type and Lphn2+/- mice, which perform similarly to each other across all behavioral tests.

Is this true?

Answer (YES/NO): NO